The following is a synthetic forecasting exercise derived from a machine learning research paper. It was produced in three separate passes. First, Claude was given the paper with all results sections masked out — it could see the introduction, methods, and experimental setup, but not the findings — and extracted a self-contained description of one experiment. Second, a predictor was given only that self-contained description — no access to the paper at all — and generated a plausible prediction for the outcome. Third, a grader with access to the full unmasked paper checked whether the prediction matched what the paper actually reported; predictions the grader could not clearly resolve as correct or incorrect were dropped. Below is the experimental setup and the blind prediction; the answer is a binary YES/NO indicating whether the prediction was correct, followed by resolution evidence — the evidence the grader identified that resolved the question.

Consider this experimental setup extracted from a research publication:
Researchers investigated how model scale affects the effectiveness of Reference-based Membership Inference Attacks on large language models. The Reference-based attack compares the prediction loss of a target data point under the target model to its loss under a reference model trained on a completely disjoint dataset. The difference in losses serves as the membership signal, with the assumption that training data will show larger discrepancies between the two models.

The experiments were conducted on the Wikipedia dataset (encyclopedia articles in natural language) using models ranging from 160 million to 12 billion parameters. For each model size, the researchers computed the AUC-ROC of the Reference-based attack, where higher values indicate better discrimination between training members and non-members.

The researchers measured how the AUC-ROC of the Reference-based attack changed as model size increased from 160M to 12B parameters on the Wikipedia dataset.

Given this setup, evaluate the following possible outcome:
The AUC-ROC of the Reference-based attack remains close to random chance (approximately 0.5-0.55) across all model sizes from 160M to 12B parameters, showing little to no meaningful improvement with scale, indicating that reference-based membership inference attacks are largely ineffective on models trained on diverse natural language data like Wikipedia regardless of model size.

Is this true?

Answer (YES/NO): NO